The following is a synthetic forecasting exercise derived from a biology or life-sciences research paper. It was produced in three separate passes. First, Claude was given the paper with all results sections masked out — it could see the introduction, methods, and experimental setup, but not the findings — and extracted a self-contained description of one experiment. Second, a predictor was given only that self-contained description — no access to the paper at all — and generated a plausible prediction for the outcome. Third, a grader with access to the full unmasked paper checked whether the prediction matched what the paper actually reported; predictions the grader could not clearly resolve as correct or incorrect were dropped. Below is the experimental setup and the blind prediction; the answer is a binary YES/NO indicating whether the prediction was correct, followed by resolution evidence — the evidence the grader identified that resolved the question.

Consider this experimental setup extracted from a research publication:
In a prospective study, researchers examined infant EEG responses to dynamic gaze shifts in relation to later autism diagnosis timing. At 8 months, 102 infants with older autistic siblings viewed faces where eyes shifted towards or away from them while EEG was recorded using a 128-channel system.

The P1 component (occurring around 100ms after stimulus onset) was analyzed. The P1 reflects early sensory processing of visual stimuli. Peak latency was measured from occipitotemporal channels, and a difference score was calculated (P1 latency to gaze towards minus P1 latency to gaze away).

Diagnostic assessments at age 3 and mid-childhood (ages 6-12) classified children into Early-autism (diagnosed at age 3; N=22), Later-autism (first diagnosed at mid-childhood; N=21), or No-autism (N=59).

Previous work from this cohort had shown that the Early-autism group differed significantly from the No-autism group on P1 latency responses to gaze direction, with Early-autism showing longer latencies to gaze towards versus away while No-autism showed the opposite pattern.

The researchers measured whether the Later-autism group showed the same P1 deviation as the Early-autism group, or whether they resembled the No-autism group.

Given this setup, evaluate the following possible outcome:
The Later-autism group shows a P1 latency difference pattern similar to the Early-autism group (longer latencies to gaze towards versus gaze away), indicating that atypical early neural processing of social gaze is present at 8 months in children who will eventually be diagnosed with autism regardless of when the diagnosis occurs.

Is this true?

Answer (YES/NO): NO